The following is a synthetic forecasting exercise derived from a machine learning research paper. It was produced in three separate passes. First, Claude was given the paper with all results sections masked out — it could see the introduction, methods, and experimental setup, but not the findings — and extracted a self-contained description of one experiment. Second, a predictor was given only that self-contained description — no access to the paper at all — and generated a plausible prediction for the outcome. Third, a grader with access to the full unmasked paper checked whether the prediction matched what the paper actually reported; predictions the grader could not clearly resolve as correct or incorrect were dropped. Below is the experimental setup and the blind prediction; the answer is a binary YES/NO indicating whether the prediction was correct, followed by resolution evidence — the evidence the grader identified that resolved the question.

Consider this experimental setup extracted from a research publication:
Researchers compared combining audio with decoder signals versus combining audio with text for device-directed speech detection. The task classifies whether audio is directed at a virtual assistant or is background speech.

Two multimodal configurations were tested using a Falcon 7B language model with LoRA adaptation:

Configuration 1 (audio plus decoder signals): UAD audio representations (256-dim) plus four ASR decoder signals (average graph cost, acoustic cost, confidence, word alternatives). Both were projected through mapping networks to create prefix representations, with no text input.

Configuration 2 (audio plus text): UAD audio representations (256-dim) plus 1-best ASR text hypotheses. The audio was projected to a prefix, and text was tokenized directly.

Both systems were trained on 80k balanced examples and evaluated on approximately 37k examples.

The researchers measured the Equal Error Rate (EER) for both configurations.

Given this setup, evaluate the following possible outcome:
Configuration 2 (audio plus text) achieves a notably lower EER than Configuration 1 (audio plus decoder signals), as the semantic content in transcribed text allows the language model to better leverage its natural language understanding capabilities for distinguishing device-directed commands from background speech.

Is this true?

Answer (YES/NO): YES